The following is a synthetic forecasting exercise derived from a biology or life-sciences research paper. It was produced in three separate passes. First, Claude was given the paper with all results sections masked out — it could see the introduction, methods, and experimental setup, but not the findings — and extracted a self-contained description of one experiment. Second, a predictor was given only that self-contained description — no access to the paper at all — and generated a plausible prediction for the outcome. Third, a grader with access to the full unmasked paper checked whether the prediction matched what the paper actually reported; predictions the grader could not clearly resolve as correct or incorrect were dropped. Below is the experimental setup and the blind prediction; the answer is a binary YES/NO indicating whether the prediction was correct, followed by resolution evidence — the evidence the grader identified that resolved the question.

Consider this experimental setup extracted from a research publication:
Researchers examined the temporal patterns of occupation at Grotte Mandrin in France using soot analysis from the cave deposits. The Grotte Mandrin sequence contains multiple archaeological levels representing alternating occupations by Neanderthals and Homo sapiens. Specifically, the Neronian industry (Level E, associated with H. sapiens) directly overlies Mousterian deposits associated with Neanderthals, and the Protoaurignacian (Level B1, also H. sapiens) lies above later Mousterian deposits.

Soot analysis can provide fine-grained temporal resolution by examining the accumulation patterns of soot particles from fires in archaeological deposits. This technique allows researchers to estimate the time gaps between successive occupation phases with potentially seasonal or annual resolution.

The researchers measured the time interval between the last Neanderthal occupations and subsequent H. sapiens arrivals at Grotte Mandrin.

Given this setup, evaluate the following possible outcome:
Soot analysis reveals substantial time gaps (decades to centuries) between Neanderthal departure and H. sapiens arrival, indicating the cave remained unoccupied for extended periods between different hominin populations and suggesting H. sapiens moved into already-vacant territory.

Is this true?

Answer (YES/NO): NO